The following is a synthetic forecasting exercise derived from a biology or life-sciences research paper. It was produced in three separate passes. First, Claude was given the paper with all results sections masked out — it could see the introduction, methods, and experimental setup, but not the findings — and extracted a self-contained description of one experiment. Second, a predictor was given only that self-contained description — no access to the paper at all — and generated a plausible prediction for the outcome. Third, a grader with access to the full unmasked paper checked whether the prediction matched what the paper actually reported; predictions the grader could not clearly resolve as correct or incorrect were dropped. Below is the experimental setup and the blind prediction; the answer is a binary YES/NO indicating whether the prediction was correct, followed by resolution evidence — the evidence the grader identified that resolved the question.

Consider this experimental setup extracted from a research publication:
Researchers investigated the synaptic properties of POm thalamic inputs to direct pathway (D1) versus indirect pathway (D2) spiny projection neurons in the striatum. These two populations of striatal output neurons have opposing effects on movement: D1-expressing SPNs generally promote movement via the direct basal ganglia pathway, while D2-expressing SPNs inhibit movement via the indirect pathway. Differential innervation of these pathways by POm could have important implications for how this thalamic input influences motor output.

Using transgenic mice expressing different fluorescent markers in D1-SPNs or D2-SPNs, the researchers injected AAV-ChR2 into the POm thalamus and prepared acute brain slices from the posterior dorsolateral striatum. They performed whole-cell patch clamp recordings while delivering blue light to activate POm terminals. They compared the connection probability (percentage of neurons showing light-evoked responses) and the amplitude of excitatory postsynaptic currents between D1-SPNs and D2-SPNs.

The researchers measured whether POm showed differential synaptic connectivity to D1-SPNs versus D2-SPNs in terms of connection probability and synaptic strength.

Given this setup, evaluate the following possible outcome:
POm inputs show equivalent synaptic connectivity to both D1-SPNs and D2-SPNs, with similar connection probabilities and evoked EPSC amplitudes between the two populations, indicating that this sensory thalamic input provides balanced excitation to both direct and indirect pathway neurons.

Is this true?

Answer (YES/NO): YES